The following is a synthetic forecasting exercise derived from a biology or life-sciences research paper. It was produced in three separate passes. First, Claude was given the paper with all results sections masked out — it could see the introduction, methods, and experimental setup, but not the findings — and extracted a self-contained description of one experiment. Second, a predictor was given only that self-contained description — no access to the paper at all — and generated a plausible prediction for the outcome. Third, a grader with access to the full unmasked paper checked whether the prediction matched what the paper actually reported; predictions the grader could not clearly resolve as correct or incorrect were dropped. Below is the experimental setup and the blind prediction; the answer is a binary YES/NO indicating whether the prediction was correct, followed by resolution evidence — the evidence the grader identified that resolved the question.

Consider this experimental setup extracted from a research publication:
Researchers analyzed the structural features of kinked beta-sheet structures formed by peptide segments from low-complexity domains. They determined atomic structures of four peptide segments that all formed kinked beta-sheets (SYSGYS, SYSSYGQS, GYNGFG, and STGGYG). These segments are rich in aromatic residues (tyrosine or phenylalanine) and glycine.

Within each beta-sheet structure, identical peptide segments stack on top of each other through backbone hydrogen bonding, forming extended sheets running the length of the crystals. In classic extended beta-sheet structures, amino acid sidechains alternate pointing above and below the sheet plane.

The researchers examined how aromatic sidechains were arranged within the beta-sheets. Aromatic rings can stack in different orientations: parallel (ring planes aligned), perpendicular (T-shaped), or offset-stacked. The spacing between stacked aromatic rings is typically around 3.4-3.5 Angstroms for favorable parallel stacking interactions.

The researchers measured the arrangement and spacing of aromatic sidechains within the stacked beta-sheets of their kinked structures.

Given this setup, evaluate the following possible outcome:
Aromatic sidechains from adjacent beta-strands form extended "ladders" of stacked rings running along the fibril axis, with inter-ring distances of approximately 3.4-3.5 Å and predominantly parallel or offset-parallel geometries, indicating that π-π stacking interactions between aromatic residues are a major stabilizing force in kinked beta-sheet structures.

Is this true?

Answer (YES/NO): YES